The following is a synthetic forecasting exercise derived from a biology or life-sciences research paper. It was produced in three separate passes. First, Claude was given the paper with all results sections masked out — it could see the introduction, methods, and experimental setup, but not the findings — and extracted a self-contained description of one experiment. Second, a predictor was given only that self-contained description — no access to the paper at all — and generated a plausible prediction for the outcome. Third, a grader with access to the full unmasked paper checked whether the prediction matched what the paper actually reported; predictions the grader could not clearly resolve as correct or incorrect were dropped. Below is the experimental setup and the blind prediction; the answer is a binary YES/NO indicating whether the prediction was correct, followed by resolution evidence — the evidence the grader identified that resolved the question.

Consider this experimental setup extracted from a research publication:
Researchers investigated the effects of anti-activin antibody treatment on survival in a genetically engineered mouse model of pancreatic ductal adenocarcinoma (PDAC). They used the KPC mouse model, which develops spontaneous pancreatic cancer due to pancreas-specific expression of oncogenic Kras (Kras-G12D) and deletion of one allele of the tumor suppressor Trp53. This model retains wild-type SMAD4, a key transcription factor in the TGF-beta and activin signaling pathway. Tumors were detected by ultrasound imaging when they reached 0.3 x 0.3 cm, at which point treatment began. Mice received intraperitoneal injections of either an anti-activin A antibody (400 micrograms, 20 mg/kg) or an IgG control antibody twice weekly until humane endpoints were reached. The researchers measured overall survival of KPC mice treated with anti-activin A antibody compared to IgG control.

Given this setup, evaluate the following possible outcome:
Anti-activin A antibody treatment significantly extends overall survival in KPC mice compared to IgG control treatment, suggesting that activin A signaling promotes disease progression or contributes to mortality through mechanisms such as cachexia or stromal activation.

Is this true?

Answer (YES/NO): NO